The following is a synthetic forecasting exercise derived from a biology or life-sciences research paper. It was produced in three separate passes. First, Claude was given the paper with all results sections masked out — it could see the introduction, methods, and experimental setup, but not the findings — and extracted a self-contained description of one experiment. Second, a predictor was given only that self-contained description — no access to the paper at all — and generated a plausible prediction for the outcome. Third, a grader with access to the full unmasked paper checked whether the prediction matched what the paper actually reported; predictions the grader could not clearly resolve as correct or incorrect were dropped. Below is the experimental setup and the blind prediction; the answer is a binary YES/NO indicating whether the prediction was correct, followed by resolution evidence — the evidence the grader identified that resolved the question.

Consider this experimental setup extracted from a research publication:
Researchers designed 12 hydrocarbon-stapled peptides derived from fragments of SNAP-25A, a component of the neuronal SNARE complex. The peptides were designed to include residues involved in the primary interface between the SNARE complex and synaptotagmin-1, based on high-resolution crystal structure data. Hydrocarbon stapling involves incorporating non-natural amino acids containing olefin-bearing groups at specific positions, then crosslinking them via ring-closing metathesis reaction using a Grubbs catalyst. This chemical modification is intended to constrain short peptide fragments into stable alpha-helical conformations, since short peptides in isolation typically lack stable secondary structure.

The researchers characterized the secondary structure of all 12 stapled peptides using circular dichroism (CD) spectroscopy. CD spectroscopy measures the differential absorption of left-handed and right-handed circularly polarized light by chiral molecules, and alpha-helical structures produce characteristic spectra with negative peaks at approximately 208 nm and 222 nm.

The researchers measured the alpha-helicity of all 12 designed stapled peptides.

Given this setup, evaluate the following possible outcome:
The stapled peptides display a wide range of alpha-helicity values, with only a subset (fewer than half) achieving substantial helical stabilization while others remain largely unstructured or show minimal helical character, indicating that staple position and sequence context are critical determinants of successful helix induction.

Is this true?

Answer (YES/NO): NO